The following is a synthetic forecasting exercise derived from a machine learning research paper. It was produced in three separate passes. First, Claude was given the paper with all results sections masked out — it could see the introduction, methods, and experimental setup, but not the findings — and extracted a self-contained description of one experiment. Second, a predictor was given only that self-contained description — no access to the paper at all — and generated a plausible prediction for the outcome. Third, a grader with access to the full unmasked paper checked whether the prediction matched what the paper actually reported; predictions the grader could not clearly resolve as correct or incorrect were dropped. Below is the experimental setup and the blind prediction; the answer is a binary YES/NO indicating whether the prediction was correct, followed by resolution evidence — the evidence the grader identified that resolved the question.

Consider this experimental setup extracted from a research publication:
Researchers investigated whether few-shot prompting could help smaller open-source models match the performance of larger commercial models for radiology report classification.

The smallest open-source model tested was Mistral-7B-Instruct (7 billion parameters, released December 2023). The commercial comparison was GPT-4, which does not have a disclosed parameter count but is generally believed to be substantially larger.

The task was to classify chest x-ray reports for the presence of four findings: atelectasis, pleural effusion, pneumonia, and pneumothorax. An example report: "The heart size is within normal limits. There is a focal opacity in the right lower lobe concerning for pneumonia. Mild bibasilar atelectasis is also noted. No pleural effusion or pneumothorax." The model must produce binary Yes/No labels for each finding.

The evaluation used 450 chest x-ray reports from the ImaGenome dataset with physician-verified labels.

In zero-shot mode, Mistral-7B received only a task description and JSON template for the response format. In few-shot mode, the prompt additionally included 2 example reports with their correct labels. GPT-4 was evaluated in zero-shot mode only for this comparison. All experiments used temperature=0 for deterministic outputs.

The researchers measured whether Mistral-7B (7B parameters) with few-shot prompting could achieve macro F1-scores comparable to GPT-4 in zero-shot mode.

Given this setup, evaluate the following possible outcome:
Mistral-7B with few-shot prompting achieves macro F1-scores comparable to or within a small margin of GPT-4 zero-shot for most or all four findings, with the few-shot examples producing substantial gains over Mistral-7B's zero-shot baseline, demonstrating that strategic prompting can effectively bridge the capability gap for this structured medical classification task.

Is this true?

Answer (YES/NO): NO